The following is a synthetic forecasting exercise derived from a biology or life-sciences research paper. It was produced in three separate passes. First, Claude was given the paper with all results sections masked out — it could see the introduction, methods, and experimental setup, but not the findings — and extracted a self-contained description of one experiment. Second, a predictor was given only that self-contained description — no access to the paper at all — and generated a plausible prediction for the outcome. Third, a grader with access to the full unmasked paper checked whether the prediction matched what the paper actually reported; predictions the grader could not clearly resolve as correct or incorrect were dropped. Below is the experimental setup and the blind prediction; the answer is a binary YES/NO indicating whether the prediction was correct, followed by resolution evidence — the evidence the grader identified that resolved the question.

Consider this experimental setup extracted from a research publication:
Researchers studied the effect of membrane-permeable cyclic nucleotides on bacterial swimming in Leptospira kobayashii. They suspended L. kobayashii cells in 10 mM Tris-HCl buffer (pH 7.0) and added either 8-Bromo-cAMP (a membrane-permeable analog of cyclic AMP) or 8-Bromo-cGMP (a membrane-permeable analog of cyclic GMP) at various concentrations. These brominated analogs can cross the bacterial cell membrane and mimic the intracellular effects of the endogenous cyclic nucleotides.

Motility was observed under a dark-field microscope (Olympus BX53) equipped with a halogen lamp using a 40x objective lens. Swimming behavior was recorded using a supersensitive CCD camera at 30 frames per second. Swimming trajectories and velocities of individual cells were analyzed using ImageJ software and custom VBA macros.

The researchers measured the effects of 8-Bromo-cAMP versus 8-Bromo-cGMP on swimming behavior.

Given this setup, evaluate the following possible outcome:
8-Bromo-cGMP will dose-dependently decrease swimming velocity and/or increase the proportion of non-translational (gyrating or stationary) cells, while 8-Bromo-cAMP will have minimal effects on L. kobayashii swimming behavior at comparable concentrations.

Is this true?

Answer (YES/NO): NO